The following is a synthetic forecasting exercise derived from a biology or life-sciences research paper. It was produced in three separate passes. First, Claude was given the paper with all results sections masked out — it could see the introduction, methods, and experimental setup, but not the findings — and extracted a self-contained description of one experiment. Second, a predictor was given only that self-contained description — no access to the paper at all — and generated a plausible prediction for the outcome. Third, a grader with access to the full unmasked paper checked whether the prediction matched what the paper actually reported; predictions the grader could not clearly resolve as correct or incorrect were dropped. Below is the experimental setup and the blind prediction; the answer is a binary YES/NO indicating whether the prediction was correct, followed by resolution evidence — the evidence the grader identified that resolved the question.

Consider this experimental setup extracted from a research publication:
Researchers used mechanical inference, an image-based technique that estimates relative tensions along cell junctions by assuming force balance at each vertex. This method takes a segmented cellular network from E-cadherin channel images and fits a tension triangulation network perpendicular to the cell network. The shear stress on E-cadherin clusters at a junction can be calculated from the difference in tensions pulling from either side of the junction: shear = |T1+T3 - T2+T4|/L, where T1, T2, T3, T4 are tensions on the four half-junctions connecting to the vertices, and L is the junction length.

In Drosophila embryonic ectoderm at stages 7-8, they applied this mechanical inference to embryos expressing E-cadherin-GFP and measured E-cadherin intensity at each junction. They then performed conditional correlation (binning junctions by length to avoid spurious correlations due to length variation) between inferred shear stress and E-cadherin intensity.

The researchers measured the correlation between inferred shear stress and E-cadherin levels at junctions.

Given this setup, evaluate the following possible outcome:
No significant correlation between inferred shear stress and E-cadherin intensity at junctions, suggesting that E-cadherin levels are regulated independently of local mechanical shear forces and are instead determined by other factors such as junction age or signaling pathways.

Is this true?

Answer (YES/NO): NO